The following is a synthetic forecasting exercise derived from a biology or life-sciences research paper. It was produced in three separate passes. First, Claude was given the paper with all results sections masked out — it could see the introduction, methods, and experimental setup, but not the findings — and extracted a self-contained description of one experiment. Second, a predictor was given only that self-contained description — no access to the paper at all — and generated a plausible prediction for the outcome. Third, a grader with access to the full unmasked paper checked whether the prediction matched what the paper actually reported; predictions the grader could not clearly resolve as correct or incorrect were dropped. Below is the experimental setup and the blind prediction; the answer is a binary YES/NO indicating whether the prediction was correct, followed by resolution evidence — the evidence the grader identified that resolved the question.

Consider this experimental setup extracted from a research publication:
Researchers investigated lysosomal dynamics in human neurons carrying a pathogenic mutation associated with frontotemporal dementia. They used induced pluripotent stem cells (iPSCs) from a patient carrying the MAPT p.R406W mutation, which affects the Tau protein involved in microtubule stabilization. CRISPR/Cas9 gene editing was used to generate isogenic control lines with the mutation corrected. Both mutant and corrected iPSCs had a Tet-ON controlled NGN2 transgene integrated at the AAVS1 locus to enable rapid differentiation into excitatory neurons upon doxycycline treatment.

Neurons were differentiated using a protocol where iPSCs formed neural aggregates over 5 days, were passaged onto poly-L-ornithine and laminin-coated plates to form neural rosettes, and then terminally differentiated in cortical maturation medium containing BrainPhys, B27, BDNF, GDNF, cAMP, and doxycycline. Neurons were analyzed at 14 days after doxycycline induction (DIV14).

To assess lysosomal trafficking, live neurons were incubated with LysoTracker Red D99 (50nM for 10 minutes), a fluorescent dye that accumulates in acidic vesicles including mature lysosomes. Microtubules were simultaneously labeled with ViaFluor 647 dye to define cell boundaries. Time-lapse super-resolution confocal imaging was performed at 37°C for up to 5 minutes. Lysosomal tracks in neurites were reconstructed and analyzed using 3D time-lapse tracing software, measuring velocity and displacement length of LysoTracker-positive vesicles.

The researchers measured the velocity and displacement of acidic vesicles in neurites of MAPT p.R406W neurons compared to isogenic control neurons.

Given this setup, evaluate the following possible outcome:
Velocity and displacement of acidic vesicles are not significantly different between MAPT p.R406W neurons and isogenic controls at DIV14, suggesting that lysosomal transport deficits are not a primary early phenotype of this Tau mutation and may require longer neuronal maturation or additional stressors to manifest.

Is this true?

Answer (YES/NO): NO